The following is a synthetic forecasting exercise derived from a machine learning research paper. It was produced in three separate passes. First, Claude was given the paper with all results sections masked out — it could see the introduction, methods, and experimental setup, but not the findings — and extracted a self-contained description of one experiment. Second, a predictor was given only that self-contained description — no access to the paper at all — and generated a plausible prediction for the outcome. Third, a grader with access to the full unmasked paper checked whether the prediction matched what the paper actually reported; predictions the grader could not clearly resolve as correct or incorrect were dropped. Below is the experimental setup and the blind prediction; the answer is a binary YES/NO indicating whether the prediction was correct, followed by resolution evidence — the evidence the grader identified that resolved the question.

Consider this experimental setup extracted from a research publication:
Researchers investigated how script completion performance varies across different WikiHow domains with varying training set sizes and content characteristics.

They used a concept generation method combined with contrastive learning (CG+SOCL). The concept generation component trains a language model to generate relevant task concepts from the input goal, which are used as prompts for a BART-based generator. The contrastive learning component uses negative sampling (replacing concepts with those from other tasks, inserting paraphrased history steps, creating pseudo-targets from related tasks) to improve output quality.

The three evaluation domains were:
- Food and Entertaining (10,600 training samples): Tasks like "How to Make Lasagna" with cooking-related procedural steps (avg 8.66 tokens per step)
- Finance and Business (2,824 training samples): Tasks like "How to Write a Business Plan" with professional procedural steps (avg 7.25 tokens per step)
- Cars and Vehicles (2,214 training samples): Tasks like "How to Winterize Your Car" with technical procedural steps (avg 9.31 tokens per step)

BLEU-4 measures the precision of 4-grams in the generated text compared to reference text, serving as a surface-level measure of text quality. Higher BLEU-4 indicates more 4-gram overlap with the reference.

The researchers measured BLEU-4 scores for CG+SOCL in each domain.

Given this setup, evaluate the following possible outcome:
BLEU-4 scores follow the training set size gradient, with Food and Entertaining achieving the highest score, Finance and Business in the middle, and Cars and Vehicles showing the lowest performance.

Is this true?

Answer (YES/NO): YES